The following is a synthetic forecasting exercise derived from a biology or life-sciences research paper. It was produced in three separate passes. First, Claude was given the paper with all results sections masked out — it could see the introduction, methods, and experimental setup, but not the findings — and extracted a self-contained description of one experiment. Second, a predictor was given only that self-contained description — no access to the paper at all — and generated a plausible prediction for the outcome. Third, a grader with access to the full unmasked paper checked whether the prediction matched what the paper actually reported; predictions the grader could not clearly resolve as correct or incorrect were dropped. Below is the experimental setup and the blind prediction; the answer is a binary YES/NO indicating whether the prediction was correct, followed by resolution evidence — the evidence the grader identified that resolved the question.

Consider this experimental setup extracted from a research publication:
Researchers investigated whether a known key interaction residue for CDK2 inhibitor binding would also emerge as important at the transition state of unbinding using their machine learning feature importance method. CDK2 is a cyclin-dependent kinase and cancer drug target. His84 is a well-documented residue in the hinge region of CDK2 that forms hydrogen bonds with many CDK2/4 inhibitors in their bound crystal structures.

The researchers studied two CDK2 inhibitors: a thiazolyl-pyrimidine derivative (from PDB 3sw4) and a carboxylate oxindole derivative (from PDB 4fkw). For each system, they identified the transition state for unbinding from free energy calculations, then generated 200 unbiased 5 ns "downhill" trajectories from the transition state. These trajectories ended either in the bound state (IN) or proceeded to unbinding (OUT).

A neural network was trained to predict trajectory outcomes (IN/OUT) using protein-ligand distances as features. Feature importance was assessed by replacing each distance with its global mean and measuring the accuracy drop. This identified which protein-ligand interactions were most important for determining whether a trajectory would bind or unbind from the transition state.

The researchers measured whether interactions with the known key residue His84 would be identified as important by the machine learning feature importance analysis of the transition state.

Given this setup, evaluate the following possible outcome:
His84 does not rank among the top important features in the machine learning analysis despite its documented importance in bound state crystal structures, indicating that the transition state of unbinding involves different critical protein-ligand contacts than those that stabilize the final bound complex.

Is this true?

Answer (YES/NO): NO